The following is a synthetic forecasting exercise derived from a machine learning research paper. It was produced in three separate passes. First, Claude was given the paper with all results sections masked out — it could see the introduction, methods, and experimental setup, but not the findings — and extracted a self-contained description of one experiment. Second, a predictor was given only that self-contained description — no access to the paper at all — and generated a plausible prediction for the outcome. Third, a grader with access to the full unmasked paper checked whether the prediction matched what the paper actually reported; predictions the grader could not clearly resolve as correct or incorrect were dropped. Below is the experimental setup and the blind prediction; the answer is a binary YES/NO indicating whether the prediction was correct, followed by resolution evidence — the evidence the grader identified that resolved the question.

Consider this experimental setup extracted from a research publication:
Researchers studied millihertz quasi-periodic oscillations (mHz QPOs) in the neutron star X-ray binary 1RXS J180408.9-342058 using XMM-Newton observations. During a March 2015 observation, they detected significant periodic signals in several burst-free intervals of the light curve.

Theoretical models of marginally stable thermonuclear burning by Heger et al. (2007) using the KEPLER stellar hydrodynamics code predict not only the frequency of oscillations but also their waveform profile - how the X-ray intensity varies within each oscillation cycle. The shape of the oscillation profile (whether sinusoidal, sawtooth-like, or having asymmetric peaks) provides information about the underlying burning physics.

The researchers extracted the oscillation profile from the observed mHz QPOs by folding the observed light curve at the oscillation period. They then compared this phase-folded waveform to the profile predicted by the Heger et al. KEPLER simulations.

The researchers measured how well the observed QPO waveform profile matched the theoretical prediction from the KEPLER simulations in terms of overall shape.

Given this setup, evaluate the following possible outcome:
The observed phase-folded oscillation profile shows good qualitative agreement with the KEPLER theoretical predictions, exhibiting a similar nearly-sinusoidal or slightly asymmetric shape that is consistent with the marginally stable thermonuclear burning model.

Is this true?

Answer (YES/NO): YES